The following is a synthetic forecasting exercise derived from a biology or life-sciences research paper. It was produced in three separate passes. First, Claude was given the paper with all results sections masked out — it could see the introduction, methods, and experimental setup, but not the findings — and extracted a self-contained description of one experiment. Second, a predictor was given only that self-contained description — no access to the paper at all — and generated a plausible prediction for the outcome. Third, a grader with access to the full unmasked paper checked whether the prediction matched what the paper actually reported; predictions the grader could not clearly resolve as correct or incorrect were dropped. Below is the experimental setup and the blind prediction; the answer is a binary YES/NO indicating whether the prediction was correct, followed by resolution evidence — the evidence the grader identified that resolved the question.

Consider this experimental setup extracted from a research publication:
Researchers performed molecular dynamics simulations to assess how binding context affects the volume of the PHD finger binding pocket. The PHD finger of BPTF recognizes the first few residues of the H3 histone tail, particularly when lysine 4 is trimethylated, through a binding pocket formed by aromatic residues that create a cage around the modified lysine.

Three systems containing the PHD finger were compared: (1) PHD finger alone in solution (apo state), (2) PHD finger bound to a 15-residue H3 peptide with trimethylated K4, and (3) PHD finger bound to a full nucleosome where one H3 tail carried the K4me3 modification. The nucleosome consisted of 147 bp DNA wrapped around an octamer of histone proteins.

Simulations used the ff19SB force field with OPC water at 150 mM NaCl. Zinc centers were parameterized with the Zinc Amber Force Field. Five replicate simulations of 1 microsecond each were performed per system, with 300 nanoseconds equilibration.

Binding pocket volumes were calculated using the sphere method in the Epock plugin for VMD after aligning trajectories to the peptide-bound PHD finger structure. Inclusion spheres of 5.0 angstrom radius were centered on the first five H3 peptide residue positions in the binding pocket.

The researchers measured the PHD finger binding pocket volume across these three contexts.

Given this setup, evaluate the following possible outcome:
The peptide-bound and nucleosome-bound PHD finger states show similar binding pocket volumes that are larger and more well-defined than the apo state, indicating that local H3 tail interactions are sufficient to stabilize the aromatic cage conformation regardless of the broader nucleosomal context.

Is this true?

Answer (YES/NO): NO